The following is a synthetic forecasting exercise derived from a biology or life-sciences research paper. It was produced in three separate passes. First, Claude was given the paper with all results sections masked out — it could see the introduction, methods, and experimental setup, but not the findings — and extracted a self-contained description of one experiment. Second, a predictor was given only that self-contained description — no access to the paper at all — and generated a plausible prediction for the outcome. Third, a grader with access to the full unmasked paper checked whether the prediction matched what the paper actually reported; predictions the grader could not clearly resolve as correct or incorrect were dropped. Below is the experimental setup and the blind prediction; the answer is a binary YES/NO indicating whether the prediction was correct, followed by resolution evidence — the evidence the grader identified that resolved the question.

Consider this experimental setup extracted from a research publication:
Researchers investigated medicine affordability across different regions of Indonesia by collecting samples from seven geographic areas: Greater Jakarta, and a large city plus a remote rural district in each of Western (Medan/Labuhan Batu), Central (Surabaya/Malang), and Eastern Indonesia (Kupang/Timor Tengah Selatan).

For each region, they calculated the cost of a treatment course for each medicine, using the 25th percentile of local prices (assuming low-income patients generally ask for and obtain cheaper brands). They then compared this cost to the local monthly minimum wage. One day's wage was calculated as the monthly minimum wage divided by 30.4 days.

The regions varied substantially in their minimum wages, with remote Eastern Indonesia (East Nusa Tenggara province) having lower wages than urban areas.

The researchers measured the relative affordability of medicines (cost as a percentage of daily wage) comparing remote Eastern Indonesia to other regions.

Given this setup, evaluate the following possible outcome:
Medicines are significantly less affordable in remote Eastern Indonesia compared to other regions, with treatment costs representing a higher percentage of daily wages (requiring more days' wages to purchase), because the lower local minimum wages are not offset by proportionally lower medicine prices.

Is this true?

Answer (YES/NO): NO